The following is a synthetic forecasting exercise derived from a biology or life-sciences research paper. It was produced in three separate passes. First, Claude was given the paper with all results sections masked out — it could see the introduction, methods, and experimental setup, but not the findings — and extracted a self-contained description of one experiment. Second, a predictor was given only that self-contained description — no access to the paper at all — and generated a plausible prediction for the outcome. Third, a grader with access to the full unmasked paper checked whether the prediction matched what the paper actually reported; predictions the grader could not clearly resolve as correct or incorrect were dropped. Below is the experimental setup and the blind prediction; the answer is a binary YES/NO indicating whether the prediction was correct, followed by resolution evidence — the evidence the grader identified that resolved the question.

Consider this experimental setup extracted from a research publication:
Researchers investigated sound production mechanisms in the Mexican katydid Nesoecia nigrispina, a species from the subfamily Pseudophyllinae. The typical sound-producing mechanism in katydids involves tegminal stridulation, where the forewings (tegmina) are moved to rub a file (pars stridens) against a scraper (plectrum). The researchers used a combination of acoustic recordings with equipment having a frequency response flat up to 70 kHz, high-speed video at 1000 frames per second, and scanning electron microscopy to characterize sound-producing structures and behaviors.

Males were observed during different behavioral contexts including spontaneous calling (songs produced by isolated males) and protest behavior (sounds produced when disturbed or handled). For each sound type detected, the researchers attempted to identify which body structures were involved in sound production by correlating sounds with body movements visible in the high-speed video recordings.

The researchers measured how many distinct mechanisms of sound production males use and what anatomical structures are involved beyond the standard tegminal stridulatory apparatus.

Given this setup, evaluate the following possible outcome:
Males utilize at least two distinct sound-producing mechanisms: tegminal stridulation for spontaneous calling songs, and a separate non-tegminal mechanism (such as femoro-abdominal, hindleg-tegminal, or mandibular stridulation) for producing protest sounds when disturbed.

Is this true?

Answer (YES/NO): NO